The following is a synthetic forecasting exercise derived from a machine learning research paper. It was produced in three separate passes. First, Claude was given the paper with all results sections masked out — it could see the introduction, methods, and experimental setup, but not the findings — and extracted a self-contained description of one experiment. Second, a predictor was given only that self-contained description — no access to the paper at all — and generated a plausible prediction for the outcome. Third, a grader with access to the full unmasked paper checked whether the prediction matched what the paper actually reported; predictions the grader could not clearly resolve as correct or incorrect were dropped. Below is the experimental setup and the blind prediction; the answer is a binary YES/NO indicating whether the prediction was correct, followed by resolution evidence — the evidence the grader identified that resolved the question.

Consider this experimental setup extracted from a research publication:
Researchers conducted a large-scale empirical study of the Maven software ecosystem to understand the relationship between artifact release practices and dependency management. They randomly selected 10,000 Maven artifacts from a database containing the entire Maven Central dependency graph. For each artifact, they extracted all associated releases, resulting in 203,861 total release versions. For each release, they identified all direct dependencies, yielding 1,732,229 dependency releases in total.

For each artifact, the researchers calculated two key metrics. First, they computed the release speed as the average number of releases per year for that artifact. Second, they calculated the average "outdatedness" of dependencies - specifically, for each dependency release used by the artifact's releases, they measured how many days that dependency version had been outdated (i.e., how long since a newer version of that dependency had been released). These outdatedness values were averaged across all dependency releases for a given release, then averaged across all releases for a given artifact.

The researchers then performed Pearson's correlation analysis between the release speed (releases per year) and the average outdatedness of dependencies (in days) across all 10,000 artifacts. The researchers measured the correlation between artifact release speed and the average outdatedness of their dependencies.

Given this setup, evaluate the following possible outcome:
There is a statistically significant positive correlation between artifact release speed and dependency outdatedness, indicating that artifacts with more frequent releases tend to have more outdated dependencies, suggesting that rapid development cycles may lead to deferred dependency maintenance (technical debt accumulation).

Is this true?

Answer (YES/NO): NO